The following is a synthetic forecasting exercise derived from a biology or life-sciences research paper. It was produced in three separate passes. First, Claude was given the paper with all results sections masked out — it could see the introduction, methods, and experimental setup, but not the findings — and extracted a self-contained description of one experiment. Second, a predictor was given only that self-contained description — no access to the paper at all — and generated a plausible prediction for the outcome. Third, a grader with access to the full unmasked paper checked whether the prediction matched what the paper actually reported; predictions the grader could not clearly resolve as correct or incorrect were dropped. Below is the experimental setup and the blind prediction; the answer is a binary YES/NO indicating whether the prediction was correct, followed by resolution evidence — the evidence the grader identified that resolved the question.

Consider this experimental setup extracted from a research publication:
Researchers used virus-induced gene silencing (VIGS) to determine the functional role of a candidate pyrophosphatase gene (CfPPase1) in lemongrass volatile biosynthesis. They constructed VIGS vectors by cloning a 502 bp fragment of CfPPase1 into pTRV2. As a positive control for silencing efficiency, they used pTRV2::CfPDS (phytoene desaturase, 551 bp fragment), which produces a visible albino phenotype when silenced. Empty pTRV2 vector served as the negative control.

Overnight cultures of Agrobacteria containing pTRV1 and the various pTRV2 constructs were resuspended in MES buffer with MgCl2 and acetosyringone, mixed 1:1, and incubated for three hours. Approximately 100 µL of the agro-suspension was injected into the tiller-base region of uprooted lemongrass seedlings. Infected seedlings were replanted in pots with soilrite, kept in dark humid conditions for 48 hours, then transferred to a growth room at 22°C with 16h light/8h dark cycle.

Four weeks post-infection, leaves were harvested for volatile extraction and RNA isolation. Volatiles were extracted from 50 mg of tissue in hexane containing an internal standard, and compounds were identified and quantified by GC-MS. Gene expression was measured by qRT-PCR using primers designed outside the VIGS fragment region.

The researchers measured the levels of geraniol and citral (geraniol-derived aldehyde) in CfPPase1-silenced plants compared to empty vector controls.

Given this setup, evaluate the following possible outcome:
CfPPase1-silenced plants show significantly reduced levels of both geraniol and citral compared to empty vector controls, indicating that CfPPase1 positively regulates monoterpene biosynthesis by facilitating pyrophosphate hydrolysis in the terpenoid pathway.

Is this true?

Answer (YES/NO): YES